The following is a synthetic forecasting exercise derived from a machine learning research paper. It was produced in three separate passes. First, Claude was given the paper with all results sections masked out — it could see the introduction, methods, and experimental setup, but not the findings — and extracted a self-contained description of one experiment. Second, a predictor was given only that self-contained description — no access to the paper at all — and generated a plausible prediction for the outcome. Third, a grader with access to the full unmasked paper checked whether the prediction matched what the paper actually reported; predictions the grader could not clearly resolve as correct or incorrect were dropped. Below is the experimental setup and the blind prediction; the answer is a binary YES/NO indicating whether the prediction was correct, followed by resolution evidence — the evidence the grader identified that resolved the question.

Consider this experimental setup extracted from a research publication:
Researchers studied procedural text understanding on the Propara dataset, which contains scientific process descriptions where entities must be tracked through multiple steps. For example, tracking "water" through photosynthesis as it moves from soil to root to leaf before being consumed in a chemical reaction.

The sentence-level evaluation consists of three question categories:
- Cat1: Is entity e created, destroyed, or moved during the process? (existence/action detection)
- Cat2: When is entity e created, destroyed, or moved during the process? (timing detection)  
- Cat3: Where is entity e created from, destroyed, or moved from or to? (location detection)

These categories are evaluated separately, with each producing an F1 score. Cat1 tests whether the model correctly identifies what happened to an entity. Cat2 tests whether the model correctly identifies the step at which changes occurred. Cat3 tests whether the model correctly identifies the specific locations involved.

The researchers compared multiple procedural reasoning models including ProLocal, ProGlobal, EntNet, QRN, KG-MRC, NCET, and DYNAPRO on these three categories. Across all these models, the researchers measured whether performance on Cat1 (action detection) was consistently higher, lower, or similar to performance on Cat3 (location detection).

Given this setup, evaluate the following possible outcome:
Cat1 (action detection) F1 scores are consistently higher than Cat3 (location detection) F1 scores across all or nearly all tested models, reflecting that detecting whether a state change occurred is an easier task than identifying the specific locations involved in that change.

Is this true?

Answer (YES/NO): YES